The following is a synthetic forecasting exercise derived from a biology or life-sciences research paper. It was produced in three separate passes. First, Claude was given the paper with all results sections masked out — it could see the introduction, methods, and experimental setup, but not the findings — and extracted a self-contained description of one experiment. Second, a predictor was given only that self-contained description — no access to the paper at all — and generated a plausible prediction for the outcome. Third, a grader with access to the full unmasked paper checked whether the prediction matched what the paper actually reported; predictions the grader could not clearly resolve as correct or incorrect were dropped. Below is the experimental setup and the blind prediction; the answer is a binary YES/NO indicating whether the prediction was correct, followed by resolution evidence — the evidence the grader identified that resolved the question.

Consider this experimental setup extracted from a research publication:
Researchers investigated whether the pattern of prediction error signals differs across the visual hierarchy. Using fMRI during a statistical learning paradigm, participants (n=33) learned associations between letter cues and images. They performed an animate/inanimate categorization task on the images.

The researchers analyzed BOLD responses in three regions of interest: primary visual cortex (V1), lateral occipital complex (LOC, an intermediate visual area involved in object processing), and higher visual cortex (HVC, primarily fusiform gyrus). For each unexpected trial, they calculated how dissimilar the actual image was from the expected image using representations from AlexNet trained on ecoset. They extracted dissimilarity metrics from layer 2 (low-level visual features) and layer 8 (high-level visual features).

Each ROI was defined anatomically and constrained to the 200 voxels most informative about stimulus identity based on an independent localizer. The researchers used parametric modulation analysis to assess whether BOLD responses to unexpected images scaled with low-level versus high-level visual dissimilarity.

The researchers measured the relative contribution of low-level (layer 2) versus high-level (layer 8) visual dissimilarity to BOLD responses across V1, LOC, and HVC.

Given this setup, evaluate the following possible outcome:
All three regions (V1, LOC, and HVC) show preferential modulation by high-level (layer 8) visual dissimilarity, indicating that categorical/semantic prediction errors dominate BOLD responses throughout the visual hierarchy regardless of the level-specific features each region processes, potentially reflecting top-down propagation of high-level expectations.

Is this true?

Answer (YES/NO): YES